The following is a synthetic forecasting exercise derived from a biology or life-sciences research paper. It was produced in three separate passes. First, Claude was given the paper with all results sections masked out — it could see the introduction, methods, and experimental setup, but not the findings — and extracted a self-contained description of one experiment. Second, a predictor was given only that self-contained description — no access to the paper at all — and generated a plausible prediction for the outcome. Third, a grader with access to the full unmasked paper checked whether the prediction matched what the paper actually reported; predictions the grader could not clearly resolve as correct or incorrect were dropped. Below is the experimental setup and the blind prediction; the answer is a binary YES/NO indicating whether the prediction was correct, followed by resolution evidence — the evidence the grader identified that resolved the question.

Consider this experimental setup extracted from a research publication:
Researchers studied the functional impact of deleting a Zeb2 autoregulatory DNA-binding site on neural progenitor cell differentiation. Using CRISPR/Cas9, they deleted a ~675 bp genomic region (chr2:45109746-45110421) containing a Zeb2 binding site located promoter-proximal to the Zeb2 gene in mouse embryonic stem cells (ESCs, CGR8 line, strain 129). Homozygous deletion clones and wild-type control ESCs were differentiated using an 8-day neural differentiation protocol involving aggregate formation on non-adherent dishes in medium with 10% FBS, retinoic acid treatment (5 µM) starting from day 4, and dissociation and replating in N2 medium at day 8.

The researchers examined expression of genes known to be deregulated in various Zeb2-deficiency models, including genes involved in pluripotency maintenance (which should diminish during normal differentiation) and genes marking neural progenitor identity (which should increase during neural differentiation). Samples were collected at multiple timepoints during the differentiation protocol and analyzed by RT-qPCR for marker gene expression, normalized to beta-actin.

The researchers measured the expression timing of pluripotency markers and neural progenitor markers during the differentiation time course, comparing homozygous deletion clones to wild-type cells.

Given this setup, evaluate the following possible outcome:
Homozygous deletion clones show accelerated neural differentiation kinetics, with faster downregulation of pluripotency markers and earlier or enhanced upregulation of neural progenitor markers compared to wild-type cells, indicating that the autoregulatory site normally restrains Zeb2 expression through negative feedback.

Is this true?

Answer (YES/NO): NO